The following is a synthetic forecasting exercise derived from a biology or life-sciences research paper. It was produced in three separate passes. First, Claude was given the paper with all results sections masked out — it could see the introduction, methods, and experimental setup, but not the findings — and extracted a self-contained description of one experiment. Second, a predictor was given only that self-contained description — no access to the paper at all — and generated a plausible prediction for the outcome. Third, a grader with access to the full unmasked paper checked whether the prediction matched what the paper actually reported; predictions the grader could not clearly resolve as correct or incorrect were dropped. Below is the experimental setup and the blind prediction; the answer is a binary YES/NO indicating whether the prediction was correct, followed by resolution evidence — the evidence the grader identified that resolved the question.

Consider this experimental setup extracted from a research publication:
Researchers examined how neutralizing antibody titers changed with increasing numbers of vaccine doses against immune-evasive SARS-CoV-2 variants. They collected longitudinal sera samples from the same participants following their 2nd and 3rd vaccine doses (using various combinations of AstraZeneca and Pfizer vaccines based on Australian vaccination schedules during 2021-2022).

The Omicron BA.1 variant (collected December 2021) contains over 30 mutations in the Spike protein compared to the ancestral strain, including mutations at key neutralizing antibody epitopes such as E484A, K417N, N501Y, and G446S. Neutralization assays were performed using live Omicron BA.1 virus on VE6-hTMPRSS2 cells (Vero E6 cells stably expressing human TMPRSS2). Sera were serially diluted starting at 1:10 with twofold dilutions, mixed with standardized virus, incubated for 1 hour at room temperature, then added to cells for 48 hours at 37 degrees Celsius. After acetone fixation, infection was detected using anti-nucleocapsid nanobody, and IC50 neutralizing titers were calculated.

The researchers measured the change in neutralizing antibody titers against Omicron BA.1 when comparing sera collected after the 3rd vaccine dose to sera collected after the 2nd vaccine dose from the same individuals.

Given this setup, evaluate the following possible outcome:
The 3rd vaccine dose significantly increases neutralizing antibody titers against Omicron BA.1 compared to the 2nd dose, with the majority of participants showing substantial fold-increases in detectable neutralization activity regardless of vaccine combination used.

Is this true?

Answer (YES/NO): NO